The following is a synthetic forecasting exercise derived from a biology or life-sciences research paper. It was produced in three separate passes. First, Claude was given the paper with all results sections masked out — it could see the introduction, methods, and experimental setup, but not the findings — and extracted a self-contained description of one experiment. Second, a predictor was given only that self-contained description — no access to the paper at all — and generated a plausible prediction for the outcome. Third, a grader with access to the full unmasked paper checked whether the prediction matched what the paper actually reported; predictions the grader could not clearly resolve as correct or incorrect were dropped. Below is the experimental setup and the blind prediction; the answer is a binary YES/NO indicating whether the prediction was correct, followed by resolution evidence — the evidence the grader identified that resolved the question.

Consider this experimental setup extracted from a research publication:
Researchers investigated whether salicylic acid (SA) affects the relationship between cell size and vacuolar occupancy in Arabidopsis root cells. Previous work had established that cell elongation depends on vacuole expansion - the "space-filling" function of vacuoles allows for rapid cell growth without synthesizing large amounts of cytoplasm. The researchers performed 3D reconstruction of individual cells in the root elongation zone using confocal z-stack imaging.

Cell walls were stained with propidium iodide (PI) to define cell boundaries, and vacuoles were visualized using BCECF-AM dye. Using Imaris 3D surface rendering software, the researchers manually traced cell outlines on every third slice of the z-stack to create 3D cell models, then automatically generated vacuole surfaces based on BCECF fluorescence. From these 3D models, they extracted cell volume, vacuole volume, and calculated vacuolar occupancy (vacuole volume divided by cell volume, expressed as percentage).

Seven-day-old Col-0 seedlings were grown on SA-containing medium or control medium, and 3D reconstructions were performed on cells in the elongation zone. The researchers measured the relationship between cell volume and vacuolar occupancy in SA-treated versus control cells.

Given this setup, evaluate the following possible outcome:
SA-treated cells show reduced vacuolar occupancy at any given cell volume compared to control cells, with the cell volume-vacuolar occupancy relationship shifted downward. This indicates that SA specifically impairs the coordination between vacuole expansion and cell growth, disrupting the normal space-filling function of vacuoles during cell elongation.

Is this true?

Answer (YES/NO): NO